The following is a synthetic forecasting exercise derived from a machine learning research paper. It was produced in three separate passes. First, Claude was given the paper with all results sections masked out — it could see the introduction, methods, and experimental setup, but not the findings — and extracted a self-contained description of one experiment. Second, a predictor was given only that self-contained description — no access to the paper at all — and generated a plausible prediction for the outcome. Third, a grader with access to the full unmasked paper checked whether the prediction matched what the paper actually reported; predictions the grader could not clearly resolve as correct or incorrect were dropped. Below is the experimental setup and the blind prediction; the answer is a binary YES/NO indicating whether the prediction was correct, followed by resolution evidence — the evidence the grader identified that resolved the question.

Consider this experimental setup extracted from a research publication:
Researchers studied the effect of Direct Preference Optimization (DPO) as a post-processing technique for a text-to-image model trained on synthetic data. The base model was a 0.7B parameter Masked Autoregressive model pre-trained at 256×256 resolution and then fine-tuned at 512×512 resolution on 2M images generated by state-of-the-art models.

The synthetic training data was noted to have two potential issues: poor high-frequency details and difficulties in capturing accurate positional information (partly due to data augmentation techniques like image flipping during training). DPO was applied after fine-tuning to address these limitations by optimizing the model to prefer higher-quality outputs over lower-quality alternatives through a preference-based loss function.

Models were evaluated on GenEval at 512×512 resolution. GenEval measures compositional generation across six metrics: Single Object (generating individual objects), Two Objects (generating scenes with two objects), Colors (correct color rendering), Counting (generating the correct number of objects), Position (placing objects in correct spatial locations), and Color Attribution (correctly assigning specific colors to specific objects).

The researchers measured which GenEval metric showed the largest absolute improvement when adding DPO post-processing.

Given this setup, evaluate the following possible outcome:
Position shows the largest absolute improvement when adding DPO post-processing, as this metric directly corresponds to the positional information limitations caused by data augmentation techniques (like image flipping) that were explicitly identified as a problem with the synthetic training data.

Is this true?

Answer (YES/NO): NO